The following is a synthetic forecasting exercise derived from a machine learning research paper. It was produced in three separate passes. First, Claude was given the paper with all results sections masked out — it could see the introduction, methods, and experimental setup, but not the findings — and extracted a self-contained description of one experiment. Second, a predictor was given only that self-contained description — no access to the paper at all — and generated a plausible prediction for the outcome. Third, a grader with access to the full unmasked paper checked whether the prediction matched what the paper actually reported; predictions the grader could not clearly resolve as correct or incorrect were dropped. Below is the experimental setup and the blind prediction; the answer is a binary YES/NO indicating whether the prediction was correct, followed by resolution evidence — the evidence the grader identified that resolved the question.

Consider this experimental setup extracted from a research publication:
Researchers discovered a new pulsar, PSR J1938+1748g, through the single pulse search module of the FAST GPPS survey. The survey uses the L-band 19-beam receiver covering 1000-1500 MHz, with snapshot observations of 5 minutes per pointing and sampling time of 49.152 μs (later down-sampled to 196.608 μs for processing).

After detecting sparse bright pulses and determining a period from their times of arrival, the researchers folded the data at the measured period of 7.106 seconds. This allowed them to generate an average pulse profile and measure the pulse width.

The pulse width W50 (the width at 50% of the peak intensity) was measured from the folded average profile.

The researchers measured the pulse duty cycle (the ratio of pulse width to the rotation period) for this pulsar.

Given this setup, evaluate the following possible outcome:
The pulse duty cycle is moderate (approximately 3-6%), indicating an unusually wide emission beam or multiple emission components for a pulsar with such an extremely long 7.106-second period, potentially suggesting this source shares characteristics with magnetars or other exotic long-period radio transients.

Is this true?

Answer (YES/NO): NO